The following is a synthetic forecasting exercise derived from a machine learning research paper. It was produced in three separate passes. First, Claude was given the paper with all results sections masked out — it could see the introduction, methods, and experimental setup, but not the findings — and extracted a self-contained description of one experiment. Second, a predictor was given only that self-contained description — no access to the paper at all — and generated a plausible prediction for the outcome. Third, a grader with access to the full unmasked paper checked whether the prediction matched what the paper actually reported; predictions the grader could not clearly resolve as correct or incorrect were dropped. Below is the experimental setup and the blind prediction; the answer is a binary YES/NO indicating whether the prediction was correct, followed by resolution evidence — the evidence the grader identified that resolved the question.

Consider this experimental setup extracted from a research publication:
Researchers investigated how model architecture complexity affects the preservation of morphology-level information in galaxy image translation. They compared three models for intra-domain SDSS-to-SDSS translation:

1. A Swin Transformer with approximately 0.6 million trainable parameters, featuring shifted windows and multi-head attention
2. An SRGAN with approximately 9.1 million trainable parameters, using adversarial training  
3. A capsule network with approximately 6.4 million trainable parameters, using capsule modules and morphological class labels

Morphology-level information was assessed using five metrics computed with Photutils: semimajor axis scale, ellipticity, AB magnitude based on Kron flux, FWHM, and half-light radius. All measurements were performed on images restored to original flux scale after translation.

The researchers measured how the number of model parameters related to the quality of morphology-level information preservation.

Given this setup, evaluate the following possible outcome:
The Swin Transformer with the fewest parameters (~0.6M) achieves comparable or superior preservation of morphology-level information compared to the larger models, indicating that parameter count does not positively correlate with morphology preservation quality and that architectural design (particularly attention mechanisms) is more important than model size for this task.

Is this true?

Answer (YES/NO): NO